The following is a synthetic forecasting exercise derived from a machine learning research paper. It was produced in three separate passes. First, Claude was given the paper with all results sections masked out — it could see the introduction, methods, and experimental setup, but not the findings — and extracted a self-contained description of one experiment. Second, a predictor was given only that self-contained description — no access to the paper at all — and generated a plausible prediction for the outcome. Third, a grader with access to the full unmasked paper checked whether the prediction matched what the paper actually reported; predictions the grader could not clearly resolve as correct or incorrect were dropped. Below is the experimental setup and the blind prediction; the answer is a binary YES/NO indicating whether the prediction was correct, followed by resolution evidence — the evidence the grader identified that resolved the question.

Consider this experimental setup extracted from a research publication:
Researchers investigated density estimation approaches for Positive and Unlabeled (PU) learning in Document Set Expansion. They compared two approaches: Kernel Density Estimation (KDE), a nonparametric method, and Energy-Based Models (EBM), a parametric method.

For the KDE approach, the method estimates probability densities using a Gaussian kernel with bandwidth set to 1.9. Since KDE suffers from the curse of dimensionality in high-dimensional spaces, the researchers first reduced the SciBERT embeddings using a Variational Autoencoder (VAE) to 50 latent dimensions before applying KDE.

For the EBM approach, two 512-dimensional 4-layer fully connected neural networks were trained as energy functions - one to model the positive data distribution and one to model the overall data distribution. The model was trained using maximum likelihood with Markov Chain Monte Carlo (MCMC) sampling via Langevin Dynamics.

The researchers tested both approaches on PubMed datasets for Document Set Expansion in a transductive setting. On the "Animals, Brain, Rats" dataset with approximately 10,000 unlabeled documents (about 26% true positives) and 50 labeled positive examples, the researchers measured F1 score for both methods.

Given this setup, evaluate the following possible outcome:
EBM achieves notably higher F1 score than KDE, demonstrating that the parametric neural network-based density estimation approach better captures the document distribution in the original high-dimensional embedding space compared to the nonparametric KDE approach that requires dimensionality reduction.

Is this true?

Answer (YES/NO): NO